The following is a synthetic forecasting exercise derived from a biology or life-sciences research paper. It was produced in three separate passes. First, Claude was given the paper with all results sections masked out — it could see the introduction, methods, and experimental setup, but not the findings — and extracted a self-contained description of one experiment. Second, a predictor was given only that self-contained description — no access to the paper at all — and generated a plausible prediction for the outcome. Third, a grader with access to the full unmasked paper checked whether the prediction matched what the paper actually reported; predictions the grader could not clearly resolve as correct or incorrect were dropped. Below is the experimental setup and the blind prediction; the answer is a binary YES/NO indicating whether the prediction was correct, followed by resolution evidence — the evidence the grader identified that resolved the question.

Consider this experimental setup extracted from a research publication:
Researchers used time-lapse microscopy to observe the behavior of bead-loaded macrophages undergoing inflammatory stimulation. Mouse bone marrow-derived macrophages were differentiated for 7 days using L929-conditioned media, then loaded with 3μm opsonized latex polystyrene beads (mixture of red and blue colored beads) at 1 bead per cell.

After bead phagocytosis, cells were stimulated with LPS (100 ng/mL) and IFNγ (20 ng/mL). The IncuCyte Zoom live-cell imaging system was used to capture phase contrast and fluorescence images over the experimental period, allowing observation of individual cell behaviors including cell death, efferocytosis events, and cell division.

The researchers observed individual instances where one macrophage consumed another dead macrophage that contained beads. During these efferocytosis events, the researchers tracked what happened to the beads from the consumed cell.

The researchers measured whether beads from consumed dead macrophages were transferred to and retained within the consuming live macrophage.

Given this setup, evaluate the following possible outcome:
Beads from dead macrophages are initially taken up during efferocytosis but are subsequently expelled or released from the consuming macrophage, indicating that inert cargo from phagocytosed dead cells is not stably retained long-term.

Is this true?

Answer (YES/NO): NO